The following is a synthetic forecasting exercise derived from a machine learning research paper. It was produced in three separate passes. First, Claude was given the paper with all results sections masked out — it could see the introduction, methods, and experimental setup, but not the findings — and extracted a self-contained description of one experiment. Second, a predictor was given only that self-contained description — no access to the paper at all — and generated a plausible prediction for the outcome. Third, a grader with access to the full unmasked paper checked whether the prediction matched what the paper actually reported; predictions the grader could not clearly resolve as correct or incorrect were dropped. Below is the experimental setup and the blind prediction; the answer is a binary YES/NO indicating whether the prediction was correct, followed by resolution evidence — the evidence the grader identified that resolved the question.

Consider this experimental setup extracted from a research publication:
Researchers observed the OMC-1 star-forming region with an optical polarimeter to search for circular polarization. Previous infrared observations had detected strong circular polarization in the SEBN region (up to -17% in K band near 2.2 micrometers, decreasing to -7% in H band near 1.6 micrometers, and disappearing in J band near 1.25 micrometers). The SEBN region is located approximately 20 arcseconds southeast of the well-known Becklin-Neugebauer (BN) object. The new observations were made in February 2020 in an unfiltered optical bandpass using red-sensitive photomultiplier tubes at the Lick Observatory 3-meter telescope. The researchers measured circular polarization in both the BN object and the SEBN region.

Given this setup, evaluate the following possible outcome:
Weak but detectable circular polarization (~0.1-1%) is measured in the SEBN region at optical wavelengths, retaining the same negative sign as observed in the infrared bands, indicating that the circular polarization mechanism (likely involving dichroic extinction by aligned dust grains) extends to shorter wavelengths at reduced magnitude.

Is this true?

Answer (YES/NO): NO